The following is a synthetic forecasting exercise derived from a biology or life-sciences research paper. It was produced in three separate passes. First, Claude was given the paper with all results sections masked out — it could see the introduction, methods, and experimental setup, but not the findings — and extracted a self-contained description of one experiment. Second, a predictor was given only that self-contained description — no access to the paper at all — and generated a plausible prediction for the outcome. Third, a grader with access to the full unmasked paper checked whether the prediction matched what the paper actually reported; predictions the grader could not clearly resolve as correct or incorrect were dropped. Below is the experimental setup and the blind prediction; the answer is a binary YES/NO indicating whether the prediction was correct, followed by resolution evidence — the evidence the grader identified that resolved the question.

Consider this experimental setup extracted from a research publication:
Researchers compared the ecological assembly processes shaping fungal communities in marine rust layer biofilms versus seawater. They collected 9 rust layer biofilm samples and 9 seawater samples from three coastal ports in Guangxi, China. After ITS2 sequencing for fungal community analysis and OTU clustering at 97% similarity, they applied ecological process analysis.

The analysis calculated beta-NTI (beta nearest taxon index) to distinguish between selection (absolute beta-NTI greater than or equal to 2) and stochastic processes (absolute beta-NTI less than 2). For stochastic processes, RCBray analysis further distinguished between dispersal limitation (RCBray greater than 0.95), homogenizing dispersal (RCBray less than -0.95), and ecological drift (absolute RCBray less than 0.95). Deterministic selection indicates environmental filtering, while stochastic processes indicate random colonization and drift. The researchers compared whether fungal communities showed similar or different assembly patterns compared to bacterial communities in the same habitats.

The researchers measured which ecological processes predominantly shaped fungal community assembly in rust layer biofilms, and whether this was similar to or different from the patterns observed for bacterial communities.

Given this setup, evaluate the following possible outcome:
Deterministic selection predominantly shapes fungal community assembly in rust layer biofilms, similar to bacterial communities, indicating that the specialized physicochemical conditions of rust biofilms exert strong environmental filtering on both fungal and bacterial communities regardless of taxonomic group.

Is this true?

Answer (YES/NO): NO